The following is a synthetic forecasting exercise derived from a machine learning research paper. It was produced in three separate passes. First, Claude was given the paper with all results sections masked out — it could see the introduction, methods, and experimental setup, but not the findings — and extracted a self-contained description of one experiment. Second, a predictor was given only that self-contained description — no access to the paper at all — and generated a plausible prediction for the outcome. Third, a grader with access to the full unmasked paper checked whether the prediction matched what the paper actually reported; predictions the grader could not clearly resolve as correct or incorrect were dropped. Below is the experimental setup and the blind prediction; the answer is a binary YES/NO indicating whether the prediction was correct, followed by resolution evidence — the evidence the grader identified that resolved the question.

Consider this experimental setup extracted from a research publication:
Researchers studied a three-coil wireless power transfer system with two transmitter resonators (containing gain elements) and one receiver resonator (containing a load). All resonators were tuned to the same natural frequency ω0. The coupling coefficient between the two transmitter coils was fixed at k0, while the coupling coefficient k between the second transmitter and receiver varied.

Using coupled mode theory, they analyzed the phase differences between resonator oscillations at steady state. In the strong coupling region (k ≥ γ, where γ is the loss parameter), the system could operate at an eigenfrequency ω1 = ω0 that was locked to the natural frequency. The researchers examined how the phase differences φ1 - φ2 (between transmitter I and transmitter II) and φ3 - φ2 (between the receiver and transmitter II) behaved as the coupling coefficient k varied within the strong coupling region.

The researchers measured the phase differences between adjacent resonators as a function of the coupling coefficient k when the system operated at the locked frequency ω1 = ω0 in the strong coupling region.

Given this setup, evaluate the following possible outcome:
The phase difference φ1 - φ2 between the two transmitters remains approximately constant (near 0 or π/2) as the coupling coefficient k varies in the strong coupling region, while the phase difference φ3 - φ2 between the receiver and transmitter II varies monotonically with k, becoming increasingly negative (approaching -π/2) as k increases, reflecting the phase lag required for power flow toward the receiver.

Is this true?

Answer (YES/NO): NO